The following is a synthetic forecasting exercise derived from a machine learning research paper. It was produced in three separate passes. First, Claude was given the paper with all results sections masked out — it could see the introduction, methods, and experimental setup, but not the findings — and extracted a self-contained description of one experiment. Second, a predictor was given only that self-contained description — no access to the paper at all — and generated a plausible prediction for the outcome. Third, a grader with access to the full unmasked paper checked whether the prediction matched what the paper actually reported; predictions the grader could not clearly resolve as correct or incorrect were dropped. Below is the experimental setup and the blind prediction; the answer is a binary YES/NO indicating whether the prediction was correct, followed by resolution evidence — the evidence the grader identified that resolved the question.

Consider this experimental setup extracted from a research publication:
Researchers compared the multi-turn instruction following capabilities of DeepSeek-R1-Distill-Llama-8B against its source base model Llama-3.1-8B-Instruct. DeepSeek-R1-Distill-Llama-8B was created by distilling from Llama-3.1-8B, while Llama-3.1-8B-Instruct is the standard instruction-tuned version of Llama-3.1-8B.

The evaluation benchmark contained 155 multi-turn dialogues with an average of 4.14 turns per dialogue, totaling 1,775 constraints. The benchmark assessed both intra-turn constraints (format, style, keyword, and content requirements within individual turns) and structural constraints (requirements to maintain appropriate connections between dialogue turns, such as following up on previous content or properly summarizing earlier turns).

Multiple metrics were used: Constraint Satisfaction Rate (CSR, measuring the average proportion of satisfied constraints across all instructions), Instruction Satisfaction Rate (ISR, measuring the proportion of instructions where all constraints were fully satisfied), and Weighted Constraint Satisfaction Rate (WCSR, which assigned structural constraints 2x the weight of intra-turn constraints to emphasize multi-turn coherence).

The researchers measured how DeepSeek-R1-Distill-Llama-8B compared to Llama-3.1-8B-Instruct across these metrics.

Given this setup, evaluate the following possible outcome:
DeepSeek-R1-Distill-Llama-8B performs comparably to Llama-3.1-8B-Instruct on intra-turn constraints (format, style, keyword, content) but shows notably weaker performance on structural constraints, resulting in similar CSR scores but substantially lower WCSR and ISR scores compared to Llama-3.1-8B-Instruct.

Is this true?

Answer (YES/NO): NO